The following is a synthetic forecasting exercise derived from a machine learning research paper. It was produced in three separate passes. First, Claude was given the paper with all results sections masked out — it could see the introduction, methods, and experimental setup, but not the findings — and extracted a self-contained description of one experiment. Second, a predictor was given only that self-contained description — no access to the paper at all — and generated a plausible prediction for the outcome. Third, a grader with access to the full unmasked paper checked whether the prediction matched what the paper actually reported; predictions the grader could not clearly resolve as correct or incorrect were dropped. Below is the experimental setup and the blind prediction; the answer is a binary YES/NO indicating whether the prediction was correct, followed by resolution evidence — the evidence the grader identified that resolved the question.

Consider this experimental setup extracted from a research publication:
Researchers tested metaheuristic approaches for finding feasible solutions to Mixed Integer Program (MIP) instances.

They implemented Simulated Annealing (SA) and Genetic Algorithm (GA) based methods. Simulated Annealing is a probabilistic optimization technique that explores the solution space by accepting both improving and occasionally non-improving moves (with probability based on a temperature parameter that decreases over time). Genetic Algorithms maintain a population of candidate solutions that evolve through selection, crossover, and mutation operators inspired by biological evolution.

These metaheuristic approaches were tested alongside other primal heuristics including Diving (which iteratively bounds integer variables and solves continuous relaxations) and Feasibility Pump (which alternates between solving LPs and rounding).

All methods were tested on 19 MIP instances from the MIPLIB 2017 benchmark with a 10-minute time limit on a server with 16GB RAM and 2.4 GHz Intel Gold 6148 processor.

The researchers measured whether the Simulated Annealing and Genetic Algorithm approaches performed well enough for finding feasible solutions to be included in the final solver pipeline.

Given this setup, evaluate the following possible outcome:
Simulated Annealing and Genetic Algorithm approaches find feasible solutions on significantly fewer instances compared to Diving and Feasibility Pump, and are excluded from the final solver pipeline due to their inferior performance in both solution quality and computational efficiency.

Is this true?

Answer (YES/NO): YES